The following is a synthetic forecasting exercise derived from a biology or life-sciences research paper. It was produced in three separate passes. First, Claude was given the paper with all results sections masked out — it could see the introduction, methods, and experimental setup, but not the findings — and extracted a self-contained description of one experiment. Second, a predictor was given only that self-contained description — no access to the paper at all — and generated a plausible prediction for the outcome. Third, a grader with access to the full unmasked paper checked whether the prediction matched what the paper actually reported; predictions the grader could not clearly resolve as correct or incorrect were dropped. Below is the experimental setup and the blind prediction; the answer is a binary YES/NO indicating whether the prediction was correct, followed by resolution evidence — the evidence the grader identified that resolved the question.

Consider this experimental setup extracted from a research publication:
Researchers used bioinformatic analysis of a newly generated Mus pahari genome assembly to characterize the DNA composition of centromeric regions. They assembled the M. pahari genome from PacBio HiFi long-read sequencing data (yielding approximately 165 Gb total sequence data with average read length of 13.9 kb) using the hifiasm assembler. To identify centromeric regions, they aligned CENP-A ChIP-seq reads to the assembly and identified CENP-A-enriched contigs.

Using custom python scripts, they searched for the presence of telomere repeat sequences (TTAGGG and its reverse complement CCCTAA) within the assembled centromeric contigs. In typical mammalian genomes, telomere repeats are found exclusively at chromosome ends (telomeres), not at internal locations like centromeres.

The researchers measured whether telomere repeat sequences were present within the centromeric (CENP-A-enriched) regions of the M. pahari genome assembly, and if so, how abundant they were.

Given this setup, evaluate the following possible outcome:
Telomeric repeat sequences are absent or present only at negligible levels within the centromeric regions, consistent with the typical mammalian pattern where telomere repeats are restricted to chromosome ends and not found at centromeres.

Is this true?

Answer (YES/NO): NO